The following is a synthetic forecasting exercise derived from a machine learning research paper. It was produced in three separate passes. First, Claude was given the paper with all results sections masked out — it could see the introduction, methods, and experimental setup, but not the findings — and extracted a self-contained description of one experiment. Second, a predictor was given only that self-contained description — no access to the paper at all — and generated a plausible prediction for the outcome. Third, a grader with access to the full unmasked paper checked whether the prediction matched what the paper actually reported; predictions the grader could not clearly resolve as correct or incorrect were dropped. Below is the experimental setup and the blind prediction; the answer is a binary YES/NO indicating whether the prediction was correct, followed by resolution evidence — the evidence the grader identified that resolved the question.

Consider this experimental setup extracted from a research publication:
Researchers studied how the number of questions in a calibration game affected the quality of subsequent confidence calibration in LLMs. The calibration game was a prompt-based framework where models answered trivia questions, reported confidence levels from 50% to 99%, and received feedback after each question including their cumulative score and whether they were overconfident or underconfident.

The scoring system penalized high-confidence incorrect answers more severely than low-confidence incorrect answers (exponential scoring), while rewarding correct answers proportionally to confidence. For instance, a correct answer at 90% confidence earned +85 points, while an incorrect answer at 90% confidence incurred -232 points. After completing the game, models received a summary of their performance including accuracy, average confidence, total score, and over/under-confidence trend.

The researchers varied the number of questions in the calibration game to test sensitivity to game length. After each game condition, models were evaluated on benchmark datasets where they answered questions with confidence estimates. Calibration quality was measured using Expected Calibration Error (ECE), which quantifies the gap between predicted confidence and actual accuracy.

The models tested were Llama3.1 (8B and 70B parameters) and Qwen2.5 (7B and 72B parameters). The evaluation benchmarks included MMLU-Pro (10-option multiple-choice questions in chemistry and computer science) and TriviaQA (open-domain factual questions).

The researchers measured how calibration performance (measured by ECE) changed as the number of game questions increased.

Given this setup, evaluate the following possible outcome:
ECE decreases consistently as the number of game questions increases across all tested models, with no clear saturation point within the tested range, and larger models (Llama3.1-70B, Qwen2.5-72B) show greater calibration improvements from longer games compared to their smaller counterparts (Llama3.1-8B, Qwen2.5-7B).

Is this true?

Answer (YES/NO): NO